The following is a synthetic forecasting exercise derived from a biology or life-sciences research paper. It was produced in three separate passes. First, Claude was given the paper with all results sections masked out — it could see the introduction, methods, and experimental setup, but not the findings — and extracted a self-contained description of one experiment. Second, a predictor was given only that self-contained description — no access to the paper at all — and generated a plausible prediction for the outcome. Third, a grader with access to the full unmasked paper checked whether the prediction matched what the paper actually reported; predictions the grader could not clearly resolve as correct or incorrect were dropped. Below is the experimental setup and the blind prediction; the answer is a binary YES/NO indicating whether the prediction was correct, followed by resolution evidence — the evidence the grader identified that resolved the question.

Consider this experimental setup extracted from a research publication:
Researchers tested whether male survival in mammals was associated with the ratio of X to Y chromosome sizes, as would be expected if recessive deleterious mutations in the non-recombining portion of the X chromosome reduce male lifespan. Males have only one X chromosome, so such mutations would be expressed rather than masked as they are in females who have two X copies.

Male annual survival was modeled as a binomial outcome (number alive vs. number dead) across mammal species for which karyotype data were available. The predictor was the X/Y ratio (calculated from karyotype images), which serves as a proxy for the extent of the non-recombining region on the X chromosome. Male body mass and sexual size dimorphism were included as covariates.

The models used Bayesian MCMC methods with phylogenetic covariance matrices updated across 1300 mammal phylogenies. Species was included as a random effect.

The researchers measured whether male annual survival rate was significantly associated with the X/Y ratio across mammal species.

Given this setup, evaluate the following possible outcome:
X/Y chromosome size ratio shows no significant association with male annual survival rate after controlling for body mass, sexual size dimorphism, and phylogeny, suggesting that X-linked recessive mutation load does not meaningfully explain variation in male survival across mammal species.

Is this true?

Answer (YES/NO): YES